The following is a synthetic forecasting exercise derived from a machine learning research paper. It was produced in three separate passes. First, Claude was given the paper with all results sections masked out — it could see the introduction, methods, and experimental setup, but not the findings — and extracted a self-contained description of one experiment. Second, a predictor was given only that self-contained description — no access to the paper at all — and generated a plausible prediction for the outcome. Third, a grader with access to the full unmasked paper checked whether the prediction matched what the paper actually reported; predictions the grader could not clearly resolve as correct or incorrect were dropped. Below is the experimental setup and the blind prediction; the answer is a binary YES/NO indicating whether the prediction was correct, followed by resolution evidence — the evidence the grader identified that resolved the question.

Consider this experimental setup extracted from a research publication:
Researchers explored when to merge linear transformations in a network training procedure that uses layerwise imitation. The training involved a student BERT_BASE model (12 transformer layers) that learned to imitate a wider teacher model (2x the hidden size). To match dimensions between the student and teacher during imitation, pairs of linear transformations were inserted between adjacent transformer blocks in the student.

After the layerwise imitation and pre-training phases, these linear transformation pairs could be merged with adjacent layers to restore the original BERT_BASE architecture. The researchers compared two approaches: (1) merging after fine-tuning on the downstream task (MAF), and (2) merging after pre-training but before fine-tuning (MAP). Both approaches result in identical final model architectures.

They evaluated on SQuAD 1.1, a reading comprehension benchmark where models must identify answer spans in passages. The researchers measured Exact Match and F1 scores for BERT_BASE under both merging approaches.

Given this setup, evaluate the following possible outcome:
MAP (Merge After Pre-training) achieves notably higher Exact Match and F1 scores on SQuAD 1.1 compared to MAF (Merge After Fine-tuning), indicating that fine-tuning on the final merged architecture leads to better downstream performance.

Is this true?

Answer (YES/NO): NO